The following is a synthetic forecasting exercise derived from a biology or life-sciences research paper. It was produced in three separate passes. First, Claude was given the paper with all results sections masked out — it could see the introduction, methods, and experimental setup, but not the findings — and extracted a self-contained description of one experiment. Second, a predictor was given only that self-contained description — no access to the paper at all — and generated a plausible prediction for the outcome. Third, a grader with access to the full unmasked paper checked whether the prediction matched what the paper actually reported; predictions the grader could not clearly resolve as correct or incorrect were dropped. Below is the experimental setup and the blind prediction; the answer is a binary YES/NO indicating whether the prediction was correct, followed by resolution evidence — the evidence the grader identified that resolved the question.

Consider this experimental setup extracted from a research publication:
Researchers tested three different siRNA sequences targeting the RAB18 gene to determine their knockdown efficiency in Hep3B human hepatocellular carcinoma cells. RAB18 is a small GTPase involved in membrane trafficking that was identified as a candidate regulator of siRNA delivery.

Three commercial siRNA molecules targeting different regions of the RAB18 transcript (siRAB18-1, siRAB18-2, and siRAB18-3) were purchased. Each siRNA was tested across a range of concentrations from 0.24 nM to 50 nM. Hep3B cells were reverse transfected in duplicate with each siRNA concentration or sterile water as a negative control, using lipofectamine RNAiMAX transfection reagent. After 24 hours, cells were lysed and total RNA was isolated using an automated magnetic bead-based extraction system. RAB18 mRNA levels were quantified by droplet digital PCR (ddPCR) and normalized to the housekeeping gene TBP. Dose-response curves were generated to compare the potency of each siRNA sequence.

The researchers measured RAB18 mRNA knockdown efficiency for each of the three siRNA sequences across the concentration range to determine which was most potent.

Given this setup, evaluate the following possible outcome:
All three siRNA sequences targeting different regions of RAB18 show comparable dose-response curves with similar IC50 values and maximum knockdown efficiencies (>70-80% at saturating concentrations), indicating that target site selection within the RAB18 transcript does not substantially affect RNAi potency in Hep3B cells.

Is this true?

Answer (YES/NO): NO